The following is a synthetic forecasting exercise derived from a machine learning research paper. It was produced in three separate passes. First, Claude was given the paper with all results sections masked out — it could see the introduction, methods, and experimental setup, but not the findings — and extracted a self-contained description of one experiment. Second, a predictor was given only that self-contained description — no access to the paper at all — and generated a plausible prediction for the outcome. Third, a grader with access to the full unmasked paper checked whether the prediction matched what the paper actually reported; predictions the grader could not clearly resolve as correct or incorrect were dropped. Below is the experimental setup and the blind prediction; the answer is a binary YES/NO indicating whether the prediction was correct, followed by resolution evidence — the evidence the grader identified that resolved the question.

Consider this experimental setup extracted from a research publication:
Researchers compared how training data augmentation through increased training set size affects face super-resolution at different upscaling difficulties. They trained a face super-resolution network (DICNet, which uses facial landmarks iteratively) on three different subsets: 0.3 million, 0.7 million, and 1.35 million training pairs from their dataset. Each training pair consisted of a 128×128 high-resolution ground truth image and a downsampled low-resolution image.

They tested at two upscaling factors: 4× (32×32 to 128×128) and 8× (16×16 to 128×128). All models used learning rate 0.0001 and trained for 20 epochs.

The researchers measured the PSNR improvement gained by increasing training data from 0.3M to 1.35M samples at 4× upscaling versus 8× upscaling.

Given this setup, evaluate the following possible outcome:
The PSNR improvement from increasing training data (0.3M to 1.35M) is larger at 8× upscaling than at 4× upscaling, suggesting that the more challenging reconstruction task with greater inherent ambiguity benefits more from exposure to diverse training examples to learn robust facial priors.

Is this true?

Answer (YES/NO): YES